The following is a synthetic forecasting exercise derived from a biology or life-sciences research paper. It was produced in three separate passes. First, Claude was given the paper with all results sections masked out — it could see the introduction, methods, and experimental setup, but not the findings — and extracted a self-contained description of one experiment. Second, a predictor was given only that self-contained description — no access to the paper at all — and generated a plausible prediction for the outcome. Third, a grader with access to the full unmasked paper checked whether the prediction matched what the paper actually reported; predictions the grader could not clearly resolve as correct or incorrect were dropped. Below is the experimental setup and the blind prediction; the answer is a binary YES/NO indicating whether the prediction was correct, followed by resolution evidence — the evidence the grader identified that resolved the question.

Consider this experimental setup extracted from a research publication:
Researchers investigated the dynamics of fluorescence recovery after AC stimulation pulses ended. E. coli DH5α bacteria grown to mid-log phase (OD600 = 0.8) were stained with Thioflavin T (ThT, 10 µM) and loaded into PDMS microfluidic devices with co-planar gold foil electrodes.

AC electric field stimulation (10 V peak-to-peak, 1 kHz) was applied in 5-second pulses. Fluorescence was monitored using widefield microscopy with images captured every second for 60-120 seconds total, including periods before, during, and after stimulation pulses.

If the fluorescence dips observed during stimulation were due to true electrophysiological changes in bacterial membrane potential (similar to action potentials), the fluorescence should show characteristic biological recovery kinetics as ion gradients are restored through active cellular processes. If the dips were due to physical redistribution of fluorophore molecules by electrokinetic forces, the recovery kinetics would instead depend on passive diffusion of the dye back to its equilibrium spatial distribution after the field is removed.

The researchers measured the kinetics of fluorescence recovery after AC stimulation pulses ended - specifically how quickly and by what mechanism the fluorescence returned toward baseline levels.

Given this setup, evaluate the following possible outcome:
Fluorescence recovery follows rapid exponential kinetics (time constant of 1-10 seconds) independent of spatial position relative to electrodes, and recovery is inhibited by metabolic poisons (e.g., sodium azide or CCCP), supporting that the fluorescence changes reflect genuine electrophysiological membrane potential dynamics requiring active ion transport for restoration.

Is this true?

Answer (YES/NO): NO